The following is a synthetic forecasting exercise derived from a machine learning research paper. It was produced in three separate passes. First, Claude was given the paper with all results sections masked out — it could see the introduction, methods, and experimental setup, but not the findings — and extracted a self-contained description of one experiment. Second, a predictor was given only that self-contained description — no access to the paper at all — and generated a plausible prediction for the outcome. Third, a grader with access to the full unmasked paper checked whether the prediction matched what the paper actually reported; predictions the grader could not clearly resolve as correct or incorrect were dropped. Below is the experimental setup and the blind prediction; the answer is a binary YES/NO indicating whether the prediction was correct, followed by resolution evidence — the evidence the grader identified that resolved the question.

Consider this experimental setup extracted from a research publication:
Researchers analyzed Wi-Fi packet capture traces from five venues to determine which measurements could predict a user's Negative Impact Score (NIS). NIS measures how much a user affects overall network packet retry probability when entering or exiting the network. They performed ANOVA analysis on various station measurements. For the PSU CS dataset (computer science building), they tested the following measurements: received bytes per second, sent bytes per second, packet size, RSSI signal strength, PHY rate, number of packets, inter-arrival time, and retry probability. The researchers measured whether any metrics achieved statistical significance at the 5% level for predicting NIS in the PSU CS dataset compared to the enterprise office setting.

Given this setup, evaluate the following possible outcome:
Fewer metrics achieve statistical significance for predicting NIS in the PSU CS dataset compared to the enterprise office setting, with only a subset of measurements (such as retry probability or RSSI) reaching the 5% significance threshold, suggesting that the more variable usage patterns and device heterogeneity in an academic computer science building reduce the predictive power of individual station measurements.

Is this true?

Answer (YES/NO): NO